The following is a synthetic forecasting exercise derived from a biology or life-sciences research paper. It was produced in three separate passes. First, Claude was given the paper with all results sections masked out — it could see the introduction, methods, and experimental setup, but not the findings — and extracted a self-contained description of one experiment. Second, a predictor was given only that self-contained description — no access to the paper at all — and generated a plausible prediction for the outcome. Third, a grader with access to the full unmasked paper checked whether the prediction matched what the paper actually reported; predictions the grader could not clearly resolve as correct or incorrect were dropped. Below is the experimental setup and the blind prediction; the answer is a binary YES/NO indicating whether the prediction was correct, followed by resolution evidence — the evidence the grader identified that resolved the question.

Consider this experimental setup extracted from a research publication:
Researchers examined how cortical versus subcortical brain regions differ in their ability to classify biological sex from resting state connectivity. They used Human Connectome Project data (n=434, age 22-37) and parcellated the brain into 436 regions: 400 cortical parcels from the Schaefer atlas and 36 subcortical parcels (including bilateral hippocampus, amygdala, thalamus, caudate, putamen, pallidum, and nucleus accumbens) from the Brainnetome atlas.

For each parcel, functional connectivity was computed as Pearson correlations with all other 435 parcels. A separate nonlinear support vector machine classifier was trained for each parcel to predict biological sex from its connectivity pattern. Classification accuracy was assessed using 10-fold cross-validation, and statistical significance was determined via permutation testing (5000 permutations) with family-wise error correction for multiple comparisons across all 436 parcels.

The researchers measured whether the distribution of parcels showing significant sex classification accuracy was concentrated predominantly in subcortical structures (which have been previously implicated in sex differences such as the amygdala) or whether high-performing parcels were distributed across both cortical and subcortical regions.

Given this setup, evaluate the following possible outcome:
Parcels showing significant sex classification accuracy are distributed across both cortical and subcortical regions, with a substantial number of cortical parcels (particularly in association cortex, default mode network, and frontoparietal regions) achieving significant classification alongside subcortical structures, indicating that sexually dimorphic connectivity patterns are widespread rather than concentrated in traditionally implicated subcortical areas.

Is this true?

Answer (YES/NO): YES